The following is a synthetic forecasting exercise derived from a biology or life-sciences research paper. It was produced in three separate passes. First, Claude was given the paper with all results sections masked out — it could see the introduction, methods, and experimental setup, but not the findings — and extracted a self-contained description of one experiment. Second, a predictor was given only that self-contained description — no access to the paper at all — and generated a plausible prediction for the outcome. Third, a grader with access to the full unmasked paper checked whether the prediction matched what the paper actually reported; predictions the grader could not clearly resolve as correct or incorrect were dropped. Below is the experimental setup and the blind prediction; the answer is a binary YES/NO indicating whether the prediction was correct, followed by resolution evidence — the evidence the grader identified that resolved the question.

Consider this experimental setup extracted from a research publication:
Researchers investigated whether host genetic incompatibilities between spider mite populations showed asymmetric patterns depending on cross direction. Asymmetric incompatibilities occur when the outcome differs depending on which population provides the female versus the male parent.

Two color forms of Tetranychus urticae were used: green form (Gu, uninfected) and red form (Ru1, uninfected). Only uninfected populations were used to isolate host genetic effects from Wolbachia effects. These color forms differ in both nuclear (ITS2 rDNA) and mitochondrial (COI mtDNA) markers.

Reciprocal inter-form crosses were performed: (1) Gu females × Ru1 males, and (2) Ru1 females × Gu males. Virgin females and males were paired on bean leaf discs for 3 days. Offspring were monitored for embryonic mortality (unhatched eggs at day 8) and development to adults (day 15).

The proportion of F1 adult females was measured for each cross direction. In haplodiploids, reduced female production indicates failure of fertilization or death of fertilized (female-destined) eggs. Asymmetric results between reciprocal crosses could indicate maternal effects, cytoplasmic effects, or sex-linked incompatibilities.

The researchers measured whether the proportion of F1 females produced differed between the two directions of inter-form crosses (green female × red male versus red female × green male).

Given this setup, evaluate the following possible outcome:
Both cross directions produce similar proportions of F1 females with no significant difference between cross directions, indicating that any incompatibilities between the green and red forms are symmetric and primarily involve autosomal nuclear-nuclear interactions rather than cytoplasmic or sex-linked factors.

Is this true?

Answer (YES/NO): NO